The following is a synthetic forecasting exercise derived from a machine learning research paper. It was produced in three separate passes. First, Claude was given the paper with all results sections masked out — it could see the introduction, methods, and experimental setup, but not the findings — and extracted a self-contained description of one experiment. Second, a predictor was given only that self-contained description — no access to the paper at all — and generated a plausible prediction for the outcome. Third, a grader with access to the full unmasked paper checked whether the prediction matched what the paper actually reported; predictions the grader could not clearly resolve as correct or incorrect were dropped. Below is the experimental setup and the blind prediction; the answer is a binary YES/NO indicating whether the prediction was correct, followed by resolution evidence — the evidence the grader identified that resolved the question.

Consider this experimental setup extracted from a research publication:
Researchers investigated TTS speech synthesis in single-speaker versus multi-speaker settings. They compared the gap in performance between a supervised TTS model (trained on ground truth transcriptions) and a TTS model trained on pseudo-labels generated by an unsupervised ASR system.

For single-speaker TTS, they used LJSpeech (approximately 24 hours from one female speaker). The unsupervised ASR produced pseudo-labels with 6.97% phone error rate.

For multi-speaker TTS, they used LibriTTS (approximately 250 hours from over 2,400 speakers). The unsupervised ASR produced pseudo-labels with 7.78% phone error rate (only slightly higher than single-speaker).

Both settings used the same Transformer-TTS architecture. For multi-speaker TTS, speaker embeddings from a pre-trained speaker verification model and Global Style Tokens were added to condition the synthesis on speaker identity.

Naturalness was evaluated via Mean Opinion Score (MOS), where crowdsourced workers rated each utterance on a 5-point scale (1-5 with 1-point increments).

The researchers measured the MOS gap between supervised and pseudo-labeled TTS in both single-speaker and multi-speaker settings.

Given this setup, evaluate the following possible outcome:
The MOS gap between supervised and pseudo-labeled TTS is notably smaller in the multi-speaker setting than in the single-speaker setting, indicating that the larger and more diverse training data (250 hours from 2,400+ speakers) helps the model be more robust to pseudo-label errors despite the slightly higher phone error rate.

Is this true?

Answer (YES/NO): NO